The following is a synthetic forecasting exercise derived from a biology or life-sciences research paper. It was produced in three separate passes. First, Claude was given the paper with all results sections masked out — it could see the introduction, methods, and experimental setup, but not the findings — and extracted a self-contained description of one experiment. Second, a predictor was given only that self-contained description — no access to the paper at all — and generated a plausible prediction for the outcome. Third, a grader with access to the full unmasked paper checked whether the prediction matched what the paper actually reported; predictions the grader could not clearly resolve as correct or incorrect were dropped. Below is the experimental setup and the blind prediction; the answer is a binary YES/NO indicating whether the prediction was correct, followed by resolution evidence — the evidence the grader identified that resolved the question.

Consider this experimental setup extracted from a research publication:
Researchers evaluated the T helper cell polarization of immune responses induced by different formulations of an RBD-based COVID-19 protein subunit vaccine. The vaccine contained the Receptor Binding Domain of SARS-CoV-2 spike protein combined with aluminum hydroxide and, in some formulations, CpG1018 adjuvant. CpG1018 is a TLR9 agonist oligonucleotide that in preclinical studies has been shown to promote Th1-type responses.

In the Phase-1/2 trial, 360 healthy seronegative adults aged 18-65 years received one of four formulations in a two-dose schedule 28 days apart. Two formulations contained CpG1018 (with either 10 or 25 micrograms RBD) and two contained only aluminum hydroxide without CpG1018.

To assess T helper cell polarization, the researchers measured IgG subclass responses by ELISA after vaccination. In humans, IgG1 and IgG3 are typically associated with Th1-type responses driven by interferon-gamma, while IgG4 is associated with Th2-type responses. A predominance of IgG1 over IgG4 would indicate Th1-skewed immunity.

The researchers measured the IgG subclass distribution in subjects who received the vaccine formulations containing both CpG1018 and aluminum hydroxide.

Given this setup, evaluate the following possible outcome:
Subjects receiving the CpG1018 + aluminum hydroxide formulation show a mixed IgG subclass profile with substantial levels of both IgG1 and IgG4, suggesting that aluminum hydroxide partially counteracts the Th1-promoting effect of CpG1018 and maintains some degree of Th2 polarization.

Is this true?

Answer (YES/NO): NO